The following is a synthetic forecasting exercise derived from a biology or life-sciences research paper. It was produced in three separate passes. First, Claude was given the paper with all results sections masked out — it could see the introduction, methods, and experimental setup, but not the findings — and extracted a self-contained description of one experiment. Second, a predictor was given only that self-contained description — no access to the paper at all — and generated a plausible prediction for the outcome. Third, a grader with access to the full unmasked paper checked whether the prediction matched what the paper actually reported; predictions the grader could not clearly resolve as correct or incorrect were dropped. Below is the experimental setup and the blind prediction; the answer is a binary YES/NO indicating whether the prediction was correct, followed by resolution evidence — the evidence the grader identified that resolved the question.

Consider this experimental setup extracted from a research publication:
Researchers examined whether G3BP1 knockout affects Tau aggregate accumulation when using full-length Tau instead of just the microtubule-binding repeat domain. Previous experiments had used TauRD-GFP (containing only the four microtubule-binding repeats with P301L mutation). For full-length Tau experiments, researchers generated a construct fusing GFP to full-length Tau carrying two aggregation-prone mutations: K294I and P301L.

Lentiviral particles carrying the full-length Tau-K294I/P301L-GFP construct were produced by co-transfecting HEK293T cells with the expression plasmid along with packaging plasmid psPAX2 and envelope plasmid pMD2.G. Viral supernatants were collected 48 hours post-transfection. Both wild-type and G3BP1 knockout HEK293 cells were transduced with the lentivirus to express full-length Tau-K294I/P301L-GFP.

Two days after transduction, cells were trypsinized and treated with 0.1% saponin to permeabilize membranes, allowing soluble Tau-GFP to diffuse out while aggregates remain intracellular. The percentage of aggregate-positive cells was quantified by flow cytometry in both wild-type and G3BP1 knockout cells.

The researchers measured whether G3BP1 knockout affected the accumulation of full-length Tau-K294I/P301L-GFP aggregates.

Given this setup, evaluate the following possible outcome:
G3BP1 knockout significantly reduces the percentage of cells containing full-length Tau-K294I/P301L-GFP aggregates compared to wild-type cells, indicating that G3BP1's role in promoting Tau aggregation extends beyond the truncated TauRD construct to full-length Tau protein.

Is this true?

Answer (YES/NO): NO